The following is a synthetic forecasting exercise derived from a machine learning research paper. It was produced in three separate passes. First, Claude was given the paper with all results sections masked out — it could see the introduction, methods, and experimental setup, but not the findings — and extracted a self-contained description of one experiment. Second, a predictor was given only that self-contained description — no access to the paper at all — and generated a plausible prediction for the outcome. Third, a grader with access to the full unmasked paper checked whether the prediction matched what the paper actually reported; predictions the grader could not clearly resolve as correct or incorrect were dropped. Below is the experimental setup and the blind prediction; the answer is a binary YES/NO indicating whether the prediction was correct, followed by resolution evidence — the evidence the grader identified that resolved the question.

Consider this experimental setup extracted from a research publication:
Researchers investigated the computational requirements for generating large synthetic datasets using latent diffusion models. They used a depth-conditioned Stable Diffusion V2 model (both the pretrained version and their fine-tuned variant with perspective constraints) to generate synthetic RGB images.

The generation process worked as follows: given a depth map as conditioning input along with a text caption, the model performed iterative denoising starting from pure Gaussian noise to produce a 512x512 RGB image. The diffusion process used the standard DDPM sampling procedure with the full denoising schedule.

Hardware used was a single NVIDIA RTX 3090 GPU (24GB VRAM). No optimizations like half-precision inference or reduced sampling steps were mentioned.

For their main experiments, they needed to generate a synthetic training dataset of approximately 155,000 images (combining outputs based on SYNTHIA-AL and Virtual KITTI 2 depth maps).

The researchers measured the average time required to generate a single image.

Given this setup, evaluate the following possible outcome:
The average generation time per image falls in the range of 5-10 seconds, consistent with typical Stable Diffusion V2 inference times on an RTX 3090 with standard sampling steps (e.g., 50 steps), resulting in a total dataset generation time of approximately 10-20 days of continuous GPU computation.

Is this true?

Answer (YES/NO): NO